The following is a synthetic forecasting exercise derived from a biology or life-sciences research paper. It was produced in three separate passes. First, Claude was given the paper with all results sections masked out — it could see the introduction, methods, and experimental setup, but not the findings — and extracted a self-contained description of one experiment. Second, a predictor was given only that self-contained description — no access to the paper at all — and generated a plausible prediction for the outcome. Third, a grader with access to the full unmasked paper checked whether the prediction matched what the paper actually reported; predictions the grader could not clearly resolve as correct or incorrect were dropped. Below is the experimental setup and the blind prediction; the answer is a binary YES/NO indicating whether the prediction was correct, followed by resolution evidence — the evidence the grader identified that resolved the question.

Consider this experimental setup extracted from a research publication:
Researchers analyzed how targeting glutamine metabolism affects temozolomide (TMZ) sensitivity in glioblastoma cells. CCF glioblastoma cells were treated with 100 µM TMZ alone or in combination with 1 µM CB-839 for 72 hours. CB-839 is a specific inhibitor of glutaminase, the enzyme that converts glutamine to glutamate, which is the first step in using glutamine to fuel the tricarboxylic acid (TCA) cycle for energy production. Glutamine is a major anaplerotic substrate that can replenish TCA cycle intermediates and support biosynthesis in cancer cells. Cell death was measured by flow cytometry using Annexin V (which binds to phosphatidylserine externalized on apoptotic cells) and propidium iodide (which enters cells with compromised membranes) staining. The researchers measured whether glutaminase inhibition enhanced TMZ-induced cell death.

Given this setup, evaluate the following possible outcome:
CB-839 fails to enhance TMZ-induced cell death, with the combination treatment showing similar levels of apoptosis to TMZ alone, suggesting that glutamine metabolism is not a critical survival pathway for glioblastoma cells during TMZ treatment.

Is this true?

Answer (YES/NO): YES